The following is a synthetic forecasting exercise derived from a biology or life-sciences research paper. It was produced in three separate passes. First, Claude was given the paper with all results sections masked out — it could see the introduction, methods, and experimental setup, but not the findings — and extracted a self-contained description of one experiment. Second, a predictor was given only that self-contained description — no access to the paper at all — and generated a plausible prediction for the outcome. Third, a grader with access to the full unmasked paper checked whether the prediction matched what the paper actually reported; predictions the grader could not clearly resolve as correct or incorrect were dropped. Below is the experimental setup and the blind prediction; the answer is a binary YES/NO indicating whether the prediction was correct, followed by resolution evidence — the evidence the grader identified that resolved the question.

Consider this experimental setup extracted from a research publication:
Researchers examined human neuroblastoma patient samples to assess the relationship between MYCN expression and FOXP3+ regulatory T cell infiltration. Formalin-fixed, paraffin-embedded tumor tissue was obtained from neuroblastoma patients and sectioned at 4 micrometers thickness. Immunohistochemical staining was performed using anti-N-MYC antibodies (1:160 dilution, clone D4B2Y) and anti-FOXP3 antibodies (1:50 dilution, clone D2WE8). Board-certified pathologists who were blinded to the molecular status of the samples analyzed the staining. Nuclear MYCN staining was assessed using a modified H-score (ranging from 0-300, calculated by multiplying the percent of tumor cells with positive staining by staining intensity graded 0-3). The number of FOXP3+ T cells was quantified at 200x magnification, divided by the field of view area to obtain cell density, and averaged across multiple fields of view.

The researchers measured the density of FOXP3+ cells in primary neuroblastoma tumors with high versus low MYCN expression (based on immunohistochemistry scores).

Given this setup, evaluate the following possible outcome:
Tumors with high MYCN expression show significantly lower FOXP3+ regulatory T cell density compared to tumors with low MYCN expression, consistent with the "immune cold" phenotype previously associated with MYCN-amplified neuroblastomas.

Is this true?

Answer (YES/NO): NO